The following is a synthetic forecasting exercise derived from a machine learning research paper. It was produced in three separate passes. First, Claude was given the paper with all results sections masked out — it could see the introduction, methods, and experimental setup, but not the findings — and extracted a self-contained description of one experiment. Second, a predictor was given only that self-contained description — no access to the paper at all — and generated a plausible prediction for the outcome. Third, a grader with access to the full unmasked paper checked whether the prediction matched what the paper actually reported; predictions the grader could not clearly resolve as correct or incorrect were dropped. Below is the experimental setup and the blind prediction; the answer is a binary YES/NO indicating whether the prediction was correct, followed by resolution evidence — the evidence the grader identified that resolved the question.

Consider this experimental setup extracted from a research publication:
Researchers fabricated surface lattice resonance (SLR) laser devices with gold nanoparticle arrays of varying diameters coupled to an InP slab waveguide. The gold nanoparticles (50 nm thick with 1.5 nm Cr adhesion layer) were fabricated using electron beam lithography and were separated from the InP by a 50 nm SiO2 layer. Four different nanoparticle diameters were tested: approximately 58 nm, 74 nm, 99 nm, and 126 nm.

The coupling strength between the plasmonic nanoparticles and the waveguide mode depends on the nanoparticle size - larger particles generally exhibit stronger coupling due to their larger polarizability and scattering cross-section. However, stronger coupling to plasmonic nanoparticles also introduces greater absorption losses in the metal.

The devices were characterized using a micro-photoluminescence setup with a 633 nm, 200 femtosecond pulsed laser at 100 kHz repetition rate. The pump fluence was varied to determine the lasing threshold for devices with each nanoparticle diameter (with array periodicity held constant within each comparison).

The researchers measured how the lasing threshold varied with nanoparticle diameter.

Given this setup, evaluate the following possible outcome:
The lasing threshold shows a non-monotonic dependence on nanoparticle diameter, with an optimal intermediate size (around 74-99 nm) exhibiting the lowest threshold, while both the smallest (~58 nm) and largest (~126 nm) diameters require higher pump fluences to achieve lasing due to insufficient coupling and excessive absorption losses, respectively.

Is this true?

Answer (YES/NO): NO